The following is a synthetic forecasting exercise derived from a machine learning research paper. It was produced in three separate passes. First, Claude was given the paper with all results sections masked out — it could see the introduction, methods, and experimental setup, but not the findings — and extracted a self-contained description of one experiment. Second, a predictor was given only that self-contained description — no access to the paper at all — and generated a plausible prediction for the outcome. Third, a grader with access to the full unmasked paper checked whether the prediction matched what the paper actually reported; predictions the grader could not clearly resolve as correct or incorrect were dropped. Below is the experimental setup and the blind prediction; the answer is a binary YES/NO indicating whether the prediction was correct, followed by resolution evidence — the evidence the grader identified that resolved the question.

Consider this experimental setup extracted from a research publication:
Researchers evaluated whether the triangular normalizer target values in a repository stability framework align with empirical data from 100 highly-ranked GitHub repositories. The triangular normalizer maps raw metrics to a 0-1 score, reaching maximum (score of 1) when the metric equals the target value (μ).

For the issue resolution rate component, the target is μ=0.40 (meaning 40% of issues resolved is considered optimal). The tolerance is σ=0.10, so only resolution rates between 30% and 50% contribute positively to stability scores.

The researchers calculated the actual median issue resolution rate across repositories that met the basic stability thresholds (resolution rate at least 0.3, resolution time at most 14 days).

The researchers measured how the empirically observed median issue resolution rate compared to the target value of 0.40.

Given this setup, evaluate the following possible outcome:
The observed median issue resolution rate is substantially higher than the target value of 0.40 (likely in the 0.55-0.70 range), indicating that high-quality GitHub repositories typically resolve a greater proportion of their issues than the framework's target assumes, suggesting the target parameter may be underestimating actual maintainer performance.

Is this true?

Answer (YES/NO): YES